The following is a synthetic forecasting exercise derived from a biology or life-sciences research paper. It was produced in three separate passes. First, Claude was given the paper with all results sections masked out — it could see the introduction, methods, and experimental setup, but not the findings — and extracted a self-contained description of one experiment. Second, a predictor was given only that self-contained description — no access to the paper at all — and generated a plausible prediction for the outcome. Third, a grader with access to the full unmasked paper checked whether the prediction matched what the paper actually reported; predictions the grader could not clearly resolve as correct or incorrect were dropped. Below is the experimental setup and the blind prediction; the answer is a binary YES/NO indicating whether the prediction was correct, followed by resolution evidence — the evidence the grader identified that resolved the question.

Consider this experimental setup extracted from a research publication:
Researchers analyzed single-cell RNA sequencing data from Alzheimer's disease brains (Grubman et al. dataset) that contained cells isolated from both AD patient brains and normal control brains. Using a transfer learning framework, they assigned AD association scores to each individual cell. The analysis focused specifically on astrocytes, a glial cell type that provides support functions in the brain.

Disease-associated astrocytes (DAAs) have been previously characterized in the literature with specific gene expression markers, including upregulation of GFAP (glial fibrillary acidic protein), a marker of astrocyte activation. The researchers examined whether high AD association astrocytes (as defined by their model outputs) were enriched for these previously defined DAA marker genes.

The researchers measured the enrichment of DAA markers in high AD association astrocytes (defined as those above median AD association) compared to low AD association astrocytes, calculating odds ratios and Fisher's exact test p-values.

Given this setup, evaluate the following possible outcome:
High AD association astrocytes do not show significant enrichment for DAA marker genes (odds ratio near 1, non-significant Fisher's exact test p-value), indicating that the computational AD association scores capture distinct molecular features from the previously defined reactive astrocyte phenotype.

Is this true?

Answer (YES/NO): NO